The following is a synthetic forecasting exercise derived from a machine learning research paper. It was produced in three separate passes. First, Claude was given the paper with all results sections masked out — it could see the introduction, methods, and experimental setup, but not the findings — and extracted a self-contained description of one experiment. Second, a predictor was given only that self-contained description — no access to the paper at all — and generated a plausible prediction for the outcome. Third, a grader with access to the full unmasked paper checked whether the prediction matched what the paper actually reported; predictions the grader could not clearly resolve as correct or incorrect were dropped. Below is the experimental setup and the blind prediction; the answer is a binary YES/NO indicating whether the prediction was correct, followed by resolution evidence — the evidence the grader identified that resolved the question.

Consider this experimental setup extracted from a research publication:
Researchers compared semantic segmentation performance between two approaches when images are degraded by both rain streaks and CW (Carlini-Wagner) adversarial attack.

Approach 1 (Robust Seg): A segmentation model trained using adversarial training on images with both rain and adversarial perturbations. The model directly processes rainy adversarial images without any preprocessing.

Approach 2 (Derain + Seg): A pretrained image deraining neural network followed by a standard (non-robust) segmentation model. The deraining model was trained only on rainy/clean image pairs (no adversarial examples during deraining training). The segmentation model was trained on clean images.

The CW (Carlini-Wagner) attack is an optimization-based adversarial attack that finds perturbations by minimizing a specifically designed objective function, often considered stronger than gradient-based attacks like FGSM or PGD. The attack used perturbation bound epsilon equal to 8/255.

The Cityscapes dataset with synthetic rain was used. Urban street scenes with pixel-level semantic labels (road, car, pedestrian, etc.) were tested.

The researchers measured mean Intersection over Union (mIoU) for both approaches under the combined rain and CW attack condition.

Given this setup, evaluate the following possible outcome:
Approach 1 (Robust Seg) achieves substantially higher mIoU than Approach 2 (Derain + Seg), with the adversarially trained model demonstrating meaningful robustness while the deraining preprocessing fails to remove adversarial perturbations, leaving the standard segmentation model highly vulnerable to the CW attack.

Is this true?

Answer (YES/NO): NO